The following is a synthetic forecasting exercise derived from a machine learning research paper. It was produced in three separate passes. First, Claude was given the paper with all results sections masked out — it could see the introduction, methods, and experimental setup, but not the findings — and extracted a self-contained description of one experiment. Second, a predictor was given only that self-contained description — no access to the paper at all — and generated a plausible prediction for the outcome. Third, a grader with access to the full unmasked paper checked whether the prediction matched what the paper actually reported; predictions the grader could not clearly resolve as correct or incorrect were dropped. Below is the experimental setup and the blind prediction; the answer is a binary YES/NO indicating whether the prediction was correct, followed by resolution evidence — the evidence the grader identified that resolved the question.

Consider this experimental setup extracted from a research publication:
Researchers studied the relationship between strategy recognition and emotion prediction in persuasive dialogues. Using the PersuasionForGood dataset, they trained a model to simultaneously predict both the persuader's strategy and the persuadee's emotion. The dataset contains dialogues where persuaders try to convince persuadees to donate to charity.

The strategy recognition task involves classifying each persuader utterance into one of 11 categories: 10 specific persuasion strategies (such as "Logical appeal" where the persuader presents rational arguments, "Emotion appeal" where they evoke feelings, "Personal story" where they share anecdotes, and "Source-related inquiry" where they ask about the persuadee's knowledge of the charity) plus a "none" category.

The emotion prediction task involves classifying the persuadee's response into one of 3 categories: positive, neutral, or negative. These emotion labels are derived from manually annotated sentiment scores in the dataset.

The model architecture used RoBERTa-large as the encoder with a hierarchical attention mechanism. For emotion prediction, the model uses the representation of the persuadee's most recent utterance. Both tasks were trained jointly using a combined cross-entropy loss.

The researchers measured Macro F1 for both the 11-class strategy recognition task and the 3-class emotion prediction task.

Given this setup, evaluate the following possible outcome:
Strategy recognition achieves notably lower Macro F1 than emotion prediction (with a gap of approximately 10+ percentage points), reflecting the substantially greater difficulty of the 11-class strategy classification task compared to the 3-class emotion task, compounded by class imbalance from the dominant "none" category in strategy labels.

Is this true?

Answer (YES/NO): NO